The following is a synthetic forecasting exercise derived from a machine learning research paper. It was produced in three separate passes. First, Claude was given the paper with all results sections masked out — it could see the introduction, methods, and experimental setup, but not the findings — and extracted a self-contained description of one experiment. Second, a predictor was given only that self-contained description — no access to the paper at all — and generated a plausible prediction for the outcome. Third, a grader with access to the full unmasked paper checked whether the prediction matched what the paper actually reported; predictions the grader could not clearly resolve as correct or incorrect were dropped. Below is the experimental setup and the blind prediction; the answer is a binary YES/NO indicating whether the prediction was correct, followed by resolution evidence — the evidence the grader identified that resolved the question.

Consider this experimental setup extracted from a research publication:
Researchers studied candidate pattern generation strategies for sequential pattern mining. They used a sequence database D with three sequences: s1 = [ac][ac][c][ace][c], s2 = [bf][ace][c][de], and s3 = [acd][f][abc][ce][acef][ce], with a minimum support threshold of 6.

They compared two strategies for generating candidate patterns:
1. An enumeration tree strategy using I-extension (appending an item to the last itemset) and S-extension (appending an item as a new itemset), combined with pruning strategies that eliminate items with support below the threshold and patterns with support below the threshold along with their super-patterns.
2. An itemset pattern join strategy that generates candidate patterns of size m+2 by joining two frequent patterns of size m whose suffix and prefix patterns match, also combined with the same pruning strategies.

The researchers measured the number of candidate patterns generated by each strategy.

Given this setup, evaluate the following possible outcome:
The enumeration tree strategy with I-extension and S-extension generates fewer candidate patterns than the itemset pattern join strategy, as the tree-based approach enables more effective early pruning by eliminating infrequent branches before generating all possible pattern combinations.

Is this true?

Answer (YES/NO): NO